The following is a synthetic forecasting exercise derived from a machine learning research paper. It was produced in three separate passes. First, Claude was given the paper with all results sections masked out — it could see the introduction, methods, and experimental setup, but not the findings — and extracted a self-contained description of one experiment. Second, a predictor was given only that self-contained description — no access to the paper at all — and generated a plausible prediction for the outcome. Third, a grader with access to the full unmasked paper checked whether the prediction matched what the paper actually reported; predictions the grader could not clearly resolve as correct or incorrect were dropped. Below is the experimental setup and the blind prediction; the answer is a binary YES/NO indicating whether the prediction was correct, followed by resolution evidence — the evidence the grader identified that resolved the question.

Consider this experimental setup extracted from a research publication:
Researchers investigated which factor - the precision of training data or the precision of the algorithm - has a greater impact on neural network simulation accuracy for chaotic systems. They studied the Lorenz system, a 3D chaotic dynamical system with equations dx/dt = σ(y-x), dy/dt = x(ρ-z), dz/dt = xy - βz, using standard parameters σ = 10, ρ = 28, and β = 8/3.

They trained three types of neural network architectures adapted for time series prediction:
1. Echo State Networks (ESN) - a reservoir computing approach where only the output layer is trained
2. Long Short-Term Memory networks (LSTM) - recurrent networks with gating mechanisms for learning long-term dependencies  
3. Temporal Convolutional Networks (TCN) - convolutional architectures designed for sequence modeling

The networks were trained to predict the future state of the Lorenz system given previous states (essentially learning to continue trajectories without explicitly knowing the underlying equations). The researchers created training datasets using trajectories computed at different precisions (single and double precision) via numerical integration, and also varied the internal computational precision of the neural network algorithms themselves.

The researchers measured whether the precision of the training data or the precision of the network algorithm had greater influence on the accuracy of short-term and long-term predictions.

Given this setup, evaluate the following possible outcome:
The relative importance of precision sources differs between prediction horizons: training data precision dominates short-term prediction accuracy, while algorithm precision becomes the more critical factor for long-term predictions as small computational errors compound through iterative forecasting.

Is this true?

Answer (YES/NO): NO